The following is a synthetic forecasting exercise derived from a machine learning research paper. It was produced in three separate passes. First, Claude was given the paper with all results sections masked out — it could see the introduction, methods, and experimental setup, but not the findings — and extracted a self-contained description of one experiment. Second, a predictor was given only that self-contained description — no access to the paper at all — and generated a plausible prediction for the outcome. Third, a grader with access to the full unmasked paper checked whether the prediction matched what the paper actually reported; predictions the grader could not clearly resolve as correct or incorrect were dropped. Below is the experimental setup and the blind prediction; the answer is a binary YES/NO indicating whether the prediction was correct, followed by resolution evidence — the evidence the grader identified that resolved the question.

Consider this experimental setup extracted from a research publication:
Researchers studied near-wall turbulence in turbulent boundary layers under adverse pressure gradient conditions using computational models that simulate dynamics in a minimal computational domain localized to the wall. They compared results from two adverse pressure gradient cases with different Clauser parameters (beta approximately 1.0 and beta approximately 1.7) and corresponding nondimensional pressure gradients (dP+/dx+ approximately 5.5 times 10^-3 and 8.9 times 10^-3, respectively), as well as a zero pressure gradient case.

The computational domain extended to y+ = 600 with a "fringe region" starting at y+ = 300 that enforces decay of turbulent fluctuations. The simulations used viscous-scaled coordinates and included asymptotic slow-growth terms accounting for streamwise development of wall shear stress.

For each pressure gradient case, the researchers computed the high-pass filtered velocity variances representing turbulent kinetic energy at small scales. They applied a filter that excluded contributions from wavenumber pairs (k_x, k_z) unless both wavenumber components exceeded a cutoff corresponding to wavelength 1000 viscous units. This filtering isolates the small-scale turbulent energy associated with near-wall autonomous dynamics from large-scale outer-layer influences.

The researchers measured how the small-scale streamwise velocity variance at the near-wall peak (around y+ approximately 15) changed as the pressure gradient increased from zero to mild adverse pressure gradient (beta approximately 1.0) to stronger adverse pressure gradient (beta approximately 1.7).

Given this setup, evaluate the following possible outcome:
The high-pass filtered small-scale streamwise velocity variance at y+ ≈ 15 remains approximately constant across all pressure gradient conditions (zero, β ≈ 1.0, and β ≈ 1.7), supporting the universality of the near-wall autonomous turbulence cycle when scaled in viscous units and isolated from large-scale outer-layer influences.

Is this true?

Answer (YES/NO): NO